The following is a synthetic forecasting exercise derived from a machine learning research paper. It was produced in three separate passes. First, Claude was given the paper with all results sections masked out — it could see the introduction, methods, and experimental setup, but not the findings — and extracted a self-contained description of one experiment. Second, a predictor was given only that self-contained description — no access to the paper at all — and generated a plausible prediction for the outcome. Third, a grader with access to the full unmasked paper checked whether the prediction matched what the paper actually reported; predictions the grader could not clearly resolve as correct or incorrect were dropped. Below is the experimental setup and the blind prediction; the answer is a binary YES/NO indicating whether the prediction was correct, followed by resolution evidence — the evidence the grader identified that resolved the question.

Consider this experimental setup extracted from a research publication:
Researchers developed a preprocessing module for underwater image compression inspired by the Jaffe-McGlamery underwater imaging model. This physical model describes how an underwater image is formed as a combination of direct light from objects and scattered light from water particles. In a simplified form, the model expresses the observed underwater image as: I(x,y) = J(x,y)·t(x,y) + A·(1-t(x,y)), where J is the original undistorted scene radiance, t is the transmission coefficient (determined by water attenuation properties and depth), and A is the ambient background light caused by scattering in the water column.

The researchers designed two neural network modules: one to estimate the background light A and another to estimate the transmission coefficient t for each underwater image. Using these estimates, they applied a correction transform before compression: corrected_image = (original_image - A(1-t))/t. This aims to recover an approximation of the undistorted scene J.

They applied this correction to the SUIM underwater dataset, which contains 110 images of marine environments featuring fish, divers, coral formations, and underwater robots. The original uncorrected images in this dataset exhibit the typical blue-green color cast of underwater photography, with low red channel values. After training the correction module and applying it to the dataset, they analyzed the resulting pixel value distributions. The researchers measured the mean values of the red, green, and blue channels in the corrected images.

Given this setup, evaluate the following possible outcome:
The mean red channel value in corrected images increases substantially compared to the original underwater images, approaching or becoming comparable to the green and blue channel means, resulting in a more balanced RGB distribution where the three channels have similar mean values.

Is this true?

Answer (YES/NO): NO